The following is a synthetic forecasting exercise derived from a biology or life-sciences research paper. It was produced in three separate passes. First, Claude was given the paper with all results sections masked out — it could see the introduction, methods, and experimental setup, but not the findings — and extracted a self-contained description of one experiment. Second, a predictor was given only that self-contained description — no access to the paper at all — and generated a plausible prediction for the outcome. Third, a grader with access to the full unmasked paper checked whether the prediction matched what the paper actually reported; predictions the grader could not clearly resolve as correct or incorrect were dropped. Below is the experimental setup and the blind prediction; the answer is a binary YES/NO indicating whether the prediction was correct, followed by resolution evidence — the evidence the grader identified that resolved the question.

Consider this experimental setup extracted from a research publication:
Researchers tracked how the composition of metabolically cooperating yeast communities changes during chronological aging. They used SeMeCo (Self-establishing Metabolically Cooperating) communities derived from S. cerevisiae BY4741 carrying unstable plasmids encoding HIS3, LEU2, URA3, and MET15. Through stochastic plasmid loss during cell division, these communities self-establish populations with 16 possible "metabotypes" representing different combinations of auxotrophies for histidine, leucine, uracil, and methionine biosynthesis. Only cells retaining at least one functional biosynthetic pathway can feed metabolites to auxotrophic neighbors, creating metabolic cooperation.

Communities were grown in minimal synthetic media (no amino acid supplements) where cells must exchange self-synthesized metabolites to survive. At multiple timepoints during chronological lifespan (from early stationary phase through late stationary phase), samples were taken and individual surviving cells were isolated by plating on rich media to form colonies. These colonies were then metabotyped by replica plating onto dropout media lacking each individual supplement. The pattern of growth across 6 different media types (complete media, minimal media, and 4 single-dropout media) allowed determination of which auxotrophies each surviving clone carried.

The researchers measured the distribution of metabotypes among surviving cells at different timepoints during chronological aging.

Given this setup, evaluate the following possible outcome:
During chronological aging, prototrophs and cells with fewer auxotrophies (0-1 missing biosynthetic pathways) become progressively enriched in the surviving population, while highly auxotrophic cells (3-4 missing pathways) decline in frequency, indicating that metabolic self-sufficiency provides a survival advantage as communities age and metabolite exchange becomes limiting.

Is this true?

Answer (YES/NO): NO